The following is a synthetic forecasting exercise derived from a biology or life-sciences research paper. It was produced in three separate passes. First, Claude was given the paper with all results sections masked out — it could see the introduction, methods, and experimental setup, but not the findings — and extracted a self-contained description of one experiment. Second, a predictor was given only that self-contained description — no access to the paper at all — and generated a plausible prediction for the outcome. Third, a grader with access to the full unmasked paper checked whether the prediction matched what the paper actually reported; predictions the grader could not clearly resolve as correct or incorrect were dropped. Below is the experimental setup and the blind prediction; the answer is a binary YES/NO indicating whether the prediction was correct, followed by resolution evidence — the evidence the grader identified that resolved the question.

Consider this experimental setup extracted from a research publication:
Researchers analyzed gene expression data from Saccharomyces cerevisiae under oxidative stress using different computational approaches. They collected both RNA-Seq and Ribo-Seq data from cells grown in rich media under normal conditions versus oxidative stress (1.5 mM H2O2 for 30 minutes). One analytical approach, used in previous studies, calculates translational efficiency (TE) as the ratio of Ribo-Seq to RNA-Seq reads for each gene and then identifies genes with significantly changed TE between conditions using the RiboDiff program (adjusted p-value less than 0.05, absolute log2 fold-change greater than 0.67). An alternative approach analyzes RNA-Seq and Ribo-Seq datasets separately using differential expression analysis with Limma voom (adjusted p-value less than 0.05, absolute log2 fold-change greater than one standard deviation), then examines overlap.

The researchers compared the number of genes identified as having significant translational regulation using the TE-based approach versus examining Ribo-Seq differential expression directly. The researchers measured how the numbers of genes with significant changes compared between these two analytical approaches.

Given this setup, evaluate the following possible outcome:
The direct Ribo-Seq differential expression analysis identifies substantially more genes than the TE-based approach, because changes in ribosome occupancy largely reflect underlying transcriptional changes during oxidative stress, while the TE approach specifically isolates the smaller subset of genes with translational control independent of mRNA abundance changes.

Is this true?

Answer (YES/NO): NO